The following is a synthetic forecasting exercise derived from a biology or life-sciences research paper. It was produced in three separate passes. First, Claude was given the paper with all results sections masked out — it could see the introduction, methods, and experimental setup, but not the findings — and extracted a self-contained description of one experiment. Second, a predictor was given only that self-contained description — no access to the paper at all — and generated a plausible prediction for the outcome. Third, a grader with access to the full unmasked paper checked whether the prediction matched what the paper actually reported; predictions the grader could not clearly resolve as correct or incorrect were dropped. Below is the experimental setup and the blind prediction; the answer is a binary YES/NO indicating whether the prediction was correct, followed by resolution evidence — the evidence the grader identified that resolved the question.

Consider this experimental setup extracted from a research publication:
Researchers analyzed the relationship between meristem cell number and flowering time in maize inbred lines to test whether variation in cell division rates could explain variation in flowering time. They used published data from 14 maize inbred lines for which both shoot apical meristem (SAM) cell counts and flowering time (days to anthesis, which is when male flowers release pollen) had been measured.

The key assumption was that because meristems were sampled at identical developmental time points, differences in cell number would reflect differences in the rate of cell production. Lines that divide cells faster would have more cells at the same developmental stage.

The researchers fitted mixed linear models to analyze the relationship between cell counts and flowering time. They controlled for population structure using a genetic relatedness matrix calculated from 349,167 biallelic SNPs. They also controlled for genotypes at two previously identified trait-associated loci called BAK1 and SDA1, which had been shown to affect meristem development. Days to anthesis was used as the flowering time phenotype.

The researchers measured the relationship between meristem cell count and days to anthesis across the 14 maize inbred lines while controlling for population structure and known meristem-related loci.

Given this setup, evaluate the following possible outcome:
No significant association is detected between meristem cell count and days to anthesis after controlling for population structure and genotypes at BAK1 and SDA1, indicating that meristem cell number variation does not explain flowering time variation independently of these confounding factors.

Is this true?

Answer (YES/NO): NO